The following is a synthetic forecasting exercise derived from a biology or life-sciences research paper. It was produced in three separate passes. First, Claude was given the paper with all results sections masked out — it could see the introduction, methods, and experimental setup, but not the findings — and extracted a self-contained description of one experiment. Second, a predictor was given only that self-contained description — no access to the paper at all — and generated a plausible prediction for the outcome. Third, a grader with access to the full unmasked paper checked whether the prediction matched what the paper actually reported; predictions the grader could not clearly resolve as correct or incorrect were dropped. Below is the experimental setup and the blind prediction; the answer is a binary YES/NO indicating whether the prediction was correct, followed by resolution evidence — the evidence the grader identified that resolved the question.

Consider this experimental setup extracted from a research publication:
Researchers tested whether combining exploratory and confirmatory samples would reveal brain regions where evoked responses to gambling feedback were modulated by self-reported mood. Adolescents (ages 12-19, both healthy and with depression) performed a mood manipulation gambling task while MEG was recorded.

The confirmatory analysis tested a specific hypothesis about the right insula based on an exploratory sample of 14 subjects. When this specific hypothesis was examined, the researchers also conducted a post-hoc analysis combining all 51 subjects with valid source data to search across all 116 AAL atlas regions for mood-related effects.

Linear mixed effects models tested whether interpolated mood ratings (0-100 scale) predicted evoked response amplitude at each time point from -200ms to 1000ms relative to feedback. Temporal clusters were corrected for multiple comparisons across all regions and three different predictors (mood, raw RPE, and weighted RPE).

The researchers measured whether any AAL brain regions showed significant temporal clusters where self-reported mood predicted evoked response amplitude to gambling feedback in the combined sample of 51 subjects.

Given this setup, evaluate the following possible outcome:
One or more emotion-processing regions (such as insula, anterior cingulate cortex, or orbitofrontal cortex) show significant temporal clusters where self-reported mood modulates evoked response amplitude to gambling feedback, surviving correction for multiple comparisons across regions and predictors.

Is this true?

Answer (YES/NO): NO